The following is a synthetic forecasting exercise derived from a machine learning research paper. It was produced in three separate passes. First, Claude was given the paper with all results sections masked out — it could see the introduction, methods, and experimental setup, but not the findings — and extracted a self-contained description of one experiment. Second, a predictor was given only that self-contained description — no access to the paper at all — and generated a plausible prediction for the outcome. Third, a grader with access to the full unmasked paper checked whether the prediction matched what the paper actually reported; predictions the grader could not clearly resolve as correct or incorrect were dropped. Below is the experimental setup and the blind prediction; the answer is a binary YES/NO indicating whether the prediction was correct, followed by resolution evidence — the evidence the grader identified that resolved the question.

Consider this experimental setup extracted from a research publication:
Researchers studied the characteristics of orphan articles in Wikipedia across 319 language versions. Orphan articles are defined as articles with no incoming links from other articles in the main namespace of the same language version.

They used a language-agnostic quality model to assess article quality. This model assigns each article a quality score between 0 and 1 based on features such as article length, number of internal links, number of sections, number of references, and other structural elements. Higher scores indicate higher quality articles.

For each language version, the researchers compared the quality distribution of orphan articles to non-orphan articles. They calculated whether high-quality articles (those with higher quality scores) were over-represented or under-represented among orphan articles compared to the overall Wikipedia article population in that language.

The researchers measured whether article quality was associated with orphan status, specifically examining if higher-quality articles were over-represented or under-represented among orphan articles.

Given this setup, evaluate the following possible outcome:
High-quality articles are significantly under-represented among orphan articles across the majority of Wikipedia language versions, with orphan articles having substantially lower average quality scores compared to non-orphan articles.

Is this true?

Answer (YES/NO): YES